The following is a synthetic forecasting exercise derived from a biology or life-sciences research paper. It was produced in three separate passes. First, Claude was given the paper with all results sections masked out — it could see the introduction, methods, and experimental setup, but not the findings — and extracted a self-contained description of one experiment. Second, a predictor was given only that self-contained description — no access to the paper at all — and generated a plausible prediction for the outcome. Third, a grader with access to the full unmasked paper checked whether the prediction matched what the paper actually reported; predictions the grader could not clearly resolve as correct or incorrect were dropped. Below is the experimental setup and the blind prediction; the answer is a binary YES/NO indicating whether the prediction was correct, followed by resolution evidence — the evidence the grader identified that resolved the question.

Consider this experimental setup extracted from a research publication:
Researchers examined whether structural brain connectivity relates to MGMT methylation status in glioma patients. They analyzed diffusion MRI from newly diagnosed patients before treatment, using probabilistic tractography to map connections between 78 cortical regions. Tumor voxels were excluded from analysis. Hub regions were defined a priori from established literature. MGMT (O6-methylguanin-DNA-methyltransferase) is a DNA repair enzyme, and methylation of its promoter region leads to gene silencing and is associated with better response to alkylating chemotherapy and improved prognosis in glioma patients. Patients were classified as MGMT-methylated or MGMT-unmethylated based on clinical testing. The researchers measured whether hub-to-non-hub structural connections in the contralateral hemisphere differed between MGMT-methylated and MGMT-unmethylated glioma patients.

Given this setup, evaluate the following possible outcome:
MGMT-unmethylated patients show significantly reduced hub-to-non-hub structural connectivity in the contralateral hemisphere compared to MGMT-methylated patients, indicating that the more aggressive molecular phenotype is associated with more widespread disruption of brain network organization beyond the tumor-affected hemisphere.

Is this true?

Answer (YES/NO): NO